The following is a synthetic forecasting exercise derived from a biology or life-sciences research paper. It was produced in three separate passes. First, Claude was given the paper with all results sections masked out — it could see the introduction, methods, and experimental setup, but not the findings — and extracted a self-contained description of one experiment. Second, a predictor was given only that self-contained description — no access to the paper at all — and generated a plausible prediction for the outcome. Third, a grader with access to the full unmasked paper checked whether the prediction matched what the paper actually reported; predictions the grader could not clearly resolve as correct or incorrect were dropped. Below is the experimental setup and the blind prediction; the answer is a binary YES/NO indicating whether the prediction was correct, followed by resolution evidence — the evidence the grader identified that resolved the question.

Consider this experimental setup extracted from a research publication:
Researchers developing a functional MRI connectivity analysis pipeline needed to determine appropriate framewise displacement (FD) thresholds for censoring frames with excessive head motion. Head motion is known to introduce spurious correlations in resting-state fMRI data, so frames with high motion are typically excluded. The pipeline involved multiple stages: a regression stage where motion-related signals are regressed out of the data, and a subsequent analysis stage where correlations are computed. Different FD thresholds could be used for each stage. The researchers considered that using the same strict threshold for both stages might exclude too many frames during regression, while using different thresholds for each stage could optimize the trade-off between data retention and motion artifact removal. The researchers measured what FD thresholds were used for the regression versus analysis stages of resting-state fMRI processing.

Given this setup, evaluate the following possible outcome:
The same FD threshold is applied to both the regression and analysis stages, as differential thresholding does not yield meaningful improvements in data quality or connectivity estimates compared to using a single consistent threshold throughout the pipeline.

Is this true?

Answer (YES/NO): NO